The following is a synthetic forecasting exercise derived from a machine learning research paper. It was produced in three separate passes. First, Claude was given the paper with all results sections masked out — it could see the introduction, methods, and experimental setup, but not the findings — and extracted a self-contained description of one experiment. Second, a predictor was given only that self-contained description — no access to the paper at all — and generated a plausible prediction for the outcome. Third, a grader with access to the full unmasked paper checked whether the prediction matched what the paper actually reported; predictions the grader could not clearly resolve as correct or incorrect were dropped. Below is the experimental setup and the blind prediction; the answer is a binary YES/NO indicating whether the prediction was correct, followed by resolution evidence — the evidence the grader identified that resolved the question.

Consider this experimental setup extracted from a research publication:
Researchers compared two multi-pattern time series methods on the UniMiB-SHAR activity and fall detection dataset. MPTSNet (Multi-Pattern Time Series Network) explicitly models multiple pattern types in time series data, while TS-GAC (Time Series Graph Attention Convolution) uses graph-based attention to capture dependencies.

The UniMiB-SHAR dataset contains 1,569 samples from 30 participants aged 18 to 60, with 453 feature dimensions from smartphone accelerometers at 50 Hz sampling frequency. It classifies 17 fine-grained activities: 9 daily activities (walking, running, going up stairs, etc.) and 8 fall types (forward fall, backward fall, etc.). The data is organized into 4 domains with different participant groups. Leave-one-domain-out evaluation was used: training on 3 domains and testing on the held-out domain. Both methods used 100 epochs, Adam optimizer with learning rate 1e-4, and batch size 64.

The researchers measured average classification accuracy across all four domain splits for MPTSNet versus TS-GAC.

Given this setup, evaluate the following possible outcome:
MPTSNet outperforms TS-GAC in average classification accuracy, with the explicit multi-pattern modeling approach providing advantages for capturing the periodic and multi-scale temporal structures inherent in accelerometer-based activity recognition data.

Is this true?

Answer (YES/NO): YES